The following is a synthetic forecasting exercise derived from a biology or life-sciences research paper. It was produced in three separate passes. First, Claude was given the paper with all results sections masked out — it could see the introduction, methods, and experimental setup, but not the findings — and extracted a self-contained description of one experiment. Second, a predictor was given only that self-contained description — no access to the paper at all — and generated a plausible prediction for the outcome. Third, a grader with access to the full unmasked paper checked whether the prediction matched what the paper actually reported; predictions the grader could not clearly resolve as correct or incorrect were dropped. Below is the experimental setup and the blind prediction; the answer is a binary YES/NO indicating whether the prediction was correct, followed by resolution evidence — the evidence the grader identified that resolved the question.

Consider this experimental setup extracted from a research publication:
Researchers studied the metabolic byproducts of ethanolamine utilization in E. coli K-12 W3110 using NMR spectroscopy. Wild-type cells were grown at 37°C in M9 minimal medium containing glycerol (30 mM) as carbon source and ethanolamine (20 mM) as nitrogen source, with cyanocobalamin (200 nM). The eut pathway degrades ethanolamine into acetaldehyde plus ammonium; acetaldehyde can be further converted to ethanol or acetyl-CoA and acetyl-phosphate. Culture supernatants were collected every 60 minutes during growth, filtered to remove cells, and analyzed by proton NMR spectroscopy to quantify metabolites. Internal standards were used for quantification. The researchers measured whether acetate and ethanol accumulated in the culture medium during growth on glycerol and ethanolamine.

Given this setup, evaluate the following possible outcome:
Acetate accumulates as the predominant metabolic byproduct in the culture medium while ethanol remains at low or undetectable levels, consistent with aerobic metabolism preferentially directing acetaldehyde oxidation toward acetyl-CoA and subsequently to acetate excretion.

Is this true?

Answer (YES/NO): NO